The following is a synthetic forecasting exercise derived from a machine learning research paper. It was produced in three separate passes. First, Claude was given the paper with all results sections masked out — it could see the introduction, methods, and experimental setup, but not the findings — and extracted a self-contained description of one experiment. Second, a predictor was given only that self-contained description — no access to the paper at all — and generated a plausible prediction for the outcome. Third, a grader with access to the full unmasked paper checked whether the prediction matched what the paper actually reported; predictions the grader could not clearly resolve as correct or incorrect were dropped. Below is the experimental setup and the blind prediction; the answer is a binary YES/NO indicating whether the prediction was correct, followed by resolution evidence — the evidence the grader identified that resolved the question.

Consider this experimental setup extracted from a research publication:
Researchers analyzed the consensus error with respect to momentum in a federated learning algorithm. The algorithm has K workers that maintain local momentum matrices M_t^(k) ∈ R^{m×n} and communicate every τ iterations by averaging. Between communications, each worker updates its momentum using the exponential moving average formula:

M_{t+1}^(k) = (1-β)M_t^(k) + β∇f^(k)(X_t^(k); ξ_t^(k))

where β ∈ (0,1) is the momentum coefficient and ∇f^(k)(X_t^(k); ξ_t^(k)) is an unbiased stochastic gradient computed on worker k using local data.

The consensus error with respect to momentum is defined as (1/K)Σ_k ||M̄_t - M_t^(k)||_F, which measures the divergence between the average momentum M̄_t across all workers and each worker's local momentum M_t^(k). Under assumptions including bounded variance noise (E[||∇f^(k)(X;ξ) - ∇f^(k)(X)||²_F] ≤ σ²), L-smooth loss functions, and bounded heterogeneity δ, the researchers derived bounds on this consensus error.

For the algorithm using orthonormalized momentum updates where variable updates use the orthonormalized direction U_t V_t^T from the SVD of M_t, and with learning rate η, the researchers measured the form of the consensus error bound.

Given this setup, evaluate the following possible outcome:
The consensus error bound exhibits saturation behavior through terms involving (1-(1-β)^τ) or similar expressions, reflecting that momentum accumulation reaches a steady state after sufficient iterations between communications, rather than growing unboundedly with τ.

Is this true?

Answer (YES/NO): NO